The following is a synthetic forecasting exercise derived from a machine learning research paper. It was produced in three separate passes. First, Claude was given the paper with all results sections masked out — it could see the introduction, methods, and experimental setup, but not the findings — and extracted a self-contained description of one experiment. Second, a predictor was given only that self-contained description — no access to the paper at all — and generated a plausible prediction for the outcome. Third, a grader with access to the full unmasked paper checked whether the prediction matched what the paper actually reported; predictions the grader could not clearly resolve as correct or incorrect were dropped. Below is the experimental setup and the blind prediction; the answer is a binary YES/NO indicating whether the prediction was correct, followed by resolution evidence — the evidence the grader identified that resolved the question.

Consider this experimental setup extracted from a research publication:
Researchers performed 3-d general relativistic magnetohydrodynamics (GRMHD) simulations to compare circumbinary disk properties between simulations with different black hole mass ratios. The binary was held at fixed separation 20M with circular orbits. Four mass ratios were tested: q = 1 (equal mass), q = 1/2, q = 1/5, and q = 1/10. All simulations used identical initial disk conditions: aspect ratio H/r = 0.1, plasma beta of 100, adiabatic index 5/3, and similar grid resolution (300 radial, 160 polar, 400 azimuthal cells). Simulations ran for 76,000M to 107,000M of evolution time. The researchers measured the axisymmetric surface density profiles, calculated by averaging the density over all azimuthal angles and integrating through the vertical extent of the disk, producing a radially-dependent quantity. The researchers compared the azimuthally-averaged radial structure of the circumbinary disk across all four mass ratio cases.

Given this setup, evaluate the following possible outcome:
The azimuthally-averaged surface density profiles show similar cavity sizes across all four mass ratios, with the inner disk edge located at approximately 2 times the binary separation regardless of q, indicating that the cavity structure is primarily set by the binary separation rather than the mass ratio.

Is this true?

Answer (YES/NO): NO